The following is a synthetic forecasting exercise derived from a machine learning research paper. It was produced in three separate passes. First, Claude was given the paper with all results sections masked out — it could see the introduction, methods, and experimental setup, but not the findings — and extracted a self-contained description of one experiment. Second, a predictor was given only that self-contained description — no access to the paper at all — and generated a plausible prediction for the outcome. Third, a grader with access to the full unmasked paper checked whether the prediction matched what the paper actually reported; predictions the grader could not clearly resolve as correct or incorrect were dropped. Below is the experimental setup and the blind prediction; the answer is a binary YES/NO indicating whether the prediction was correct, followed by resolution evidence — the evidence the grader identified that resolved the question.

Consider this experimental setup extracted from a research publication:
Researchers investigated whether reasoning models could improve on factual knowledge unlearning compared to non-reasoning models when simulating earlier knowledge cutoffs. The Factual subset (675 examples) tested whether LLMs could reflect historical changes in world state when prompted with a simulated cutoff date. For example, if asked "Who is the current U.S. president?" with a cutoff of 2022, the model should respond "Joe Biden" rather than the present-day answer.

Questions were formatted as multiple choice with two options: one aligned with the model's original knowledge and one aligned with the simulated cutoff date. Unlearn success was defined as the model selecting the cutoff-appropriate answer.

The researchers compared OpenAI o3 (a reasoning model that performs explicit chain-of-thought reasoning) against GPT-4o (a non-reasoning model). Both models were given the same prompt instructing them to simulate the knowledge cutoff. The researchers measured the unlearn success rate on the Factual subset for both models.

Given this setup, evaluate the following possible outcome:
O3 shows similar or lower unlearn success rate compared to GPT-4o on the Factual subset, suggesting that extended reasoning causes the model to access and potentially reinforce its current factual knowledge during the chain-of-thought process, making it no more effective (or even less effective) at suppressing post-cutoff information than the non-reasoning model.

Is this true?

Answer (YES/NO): NO